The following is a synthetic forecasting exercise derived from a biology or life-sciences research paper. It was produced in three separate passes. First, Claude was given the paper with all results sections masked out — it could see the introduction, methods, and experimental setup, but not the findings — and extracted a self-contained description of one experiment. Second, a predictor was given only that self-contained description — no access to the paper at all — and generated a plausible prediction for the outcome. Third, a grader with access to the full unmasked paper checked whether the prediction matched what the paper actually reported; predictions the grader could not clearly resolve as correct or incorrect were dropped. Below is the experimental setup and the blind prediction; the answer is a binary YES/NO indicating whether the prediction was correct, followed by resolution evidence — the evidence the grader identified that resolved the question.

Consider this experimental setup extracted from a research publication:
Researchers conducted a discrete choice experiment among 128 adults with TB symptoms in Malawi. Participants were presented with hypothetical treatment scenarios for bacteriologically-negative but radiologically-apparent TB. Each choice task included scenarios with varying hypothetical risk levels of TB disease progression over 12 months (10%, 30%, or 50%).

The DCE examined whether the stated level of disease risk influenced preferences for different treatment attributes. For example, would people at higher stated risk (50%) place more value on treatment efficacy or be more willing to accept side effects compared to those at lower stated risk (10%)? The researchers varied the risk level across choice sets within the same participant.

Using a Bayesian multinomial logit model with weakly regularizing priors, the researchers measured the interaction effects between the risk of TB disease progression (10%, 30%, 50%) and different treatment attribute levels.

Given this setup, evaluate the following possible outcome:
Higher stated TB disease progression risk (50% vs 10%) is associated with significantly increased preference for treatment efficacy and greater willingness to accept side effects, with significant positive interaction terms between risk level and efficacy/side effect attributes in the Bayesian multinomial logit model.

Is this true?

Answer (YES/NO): NO